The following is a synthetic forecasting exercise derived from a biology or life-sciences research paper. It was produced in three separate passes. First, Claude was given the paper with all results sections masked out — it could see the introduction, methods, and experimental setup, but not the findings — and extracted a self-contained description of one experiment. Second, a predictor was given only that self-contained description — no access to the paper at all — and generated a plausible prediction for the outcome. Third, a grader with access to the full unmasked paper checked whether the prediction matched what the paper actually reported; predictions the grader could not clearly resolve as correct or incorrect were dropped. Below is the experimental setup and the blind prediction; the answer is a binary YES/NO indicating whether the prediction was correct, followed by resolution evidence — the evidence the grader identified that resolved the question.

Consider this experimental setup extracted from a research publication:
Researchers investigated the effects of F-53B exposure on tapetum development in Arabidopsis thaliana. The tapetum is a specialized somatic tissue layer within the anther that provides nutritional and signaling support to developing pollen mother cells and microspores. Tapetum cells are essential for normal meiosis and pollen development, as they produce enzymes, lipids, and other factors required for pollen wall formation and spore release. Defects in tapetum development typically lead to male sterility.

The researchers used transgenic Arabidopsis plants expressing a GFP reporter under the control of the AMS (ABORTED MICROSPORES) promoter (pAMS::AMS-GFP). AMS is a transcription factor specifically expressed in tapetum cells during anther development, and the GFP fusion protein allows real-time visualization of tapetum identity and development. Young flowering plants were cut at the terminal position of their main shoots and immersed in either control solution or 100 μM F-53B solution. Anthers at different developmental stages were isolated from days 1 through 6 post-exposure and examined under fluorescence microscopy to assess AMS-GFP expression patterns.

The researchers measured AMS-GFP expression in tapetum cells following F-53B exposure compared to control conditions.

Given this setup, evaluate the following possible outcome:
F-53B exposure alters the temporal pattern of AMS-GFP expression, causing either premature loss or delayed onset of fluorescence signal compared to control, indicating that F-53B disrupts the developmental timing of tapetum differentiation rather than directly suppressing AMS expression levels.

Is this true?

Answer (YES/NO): NO